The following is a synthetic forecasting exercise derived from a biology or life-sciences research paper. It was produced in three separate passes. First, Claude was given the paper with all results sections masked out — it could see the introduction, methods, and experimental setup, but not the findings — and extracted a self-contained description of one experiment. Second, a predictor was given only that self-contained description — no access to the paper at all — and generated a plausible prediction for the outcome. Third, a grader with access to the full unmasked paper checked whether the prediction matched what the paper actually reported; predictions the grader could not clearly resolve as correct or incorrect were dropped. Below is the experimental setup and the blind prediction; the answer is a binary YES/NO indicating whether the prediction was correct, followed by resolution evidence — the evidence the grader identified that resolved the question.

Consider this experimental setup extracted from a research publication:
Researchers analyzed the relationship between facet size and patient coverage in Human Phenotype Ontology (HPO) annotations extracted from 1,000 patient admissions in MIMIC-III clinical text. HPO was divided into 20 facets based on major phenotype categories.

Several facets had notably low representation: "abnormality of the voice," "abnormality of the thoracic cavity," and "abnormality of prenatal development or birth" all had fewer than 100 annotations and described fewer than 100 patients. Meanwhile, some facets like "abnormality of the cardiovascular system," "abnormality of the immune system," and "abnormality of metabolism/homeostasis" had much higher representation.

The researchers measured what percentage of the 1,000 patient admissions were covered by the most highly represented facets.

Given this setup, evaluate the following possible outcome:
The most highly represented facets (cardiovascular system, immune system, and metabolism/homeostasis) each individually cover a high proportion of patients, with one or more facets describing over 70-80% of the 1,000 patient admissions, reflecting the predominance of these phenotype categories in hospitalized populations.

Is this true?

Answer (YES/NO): YES